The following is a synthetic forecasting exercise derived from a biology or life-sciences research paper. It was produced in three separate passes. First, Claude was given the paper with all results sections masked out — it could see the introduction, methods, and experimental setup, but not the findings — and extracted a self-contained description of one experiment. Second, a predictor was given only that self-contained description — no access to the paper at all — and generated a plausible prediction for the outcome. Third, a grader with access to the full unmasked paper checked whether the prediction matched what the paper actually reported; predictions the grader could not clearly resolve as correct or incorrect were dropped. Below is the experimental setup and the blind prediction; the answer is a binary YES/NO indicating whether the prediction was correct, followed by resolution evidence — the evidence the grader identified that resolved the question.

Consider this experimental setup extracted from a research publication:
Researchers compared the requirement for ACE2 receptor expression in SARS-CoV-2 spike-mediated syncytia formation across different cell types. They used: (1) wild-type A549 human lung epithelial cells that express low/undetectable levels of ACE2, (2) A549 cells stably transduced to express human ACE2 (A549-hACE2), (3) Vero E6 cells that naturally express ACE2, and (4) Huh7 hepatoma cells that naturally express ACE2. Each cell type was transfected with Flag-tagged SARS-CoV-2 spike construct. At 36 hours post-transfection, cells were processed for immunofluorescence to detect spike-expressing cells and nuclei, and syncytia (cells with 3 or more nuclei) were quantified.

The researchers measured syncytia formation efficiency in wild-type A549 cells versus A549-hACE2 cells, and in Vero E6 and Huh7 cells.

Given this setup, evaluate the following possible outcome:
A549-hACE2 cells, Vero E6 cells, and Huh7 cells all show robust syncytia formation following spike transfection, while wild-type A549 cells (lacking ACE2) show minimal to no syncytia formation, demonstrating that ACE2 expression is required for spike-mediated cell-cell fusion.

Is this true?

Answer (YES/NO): YES